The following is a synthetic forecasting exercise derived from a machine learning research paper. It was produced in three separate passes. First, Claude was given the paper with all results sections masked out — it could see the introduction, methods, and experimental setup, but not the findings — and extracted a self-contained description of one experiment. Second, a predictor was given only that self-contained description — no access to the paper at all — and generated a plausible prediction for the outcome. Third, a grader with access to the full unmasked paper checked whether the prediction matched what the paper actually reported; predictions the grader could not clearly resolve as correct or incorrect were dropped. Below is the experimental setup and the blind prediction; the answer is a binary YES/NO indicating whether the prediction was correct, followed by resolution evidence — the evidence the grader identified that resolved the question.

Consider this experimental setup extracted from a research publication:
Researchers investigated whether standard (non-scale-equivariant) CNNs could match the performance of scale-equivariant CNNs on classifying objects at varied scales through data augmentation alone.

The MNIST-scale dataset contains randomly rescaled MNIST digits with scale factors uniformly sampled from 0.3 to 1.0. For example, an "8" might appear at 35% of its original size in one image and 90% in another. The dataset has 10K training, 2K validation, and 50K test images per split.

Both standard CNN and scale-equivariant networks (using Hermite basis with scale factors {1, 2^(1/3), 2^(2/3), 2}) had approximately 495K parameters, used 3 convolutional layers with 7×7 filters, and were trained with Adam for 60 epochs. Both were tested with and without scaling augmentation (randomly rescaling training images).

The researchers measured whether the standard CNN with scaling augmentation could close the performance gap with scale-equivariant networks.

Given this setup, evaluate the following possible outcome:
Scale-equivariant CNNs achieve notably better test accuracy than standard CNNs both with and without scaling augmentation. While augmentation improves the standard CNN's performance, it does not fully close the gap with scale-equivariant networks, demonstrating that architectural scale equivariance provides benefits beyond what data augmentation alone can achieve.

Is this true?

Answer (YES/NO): YES